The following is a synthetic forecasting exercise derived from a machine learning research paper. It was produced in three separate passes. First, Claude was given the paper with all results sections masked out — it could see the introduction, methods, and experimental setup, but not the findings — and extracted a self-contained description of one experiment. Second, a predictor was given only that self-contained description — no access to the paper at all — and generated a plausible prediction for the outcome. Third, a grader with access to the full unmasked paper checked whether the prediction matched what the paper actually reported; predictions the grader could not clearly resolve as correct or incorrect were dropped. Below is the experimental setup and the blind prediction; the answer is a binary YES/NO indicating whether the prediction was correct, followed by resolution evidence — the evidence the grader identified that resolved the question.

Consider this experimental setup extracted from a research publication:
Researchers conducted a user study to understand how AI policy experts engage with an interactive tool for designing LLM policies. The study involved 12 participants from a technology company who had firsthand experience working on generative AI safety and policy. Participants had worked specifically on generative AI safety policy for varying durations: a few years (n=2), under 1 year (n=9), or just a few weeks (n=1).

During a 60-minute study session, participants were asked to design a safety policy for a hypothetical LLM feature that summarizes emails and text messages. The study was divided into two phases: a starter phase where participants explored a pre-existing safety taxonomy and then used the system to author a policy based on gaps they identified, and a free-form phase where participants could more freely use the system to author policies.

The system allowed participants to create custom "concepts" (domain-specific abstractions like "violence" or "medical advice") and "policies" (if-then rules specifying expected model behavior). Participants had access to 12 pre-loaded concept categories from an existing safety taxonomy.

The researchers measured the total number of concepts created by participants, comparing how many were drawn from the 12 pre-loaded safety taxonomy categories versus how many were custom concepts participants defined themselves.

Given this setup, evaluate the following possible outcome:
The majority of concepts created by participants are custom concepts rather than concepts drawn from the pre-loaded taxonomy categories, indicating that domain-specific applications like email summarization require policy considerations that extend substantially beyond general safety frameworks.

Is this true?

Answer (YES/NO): YES